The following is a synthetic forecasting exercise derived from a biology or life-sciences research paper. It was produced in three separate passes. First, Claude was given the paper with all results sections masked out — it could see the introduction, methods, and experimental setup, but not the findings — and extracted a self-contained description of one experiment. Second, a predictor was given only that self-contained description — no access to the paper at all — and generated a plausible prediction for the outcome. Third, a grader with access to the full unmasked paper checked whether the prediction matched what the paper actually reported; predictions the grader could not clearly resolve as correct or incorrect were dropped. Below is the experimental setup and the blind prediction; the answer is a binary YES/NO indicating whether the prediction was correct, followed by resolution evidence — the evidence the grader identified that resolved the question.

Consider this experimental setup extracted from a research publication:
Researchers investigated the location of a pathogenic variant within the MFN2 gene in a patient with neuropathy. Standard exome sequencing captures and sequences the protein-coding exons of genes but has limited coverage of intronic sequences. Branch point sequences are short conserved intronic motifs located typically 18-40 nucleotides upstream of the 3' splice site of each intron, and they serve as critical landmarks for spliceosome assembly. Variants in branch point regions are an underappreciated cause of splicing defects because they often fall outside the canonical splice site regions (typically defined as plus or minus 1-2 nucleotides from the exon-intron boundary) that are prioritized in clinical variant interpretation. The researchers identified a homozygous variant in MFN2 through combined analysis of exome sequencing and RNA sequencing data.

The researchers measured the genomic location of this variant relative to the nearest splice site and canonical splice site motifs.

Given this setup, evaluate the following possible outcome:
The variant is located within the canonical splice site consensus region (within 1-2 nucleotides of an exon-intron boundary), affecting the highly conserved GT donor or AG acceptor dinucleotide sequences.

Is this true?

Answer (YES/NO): NO